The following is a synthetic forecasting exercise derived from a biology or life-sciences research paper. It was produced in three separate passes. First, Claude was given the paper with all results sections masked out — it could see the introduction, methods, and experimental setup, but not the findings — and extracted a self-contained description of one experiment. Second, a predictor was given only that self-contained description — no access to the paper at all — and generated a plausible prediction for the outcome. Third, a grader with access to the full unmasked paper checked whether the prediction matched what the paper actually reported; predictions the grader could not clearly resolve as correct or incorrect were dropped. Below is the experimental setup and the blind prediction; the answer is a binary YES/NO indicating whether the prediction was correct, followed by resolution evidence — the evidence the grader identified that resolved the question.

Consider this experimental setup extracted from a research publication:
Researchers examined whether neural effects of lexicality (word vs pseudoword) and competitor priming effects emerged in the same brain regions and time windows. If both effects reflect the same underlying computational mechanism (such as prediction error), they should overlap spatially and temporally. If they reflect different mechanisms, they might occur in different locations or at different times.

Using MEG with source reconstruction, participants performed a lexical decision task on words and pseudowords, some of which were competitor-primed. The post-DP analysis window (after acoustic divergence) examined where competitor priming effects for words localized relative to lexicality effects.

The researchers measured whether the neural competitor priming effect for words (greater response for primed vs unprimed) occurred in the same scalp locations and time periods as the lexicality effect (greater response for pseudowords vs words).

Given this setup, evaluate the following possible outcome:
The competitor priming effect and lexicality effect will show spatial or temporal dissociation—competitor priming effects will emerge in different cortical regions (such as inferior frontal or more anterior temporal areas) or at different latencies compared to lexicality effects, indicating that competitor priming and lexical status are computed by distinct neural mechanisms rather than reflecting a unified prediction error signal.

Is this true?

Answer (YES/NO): NO